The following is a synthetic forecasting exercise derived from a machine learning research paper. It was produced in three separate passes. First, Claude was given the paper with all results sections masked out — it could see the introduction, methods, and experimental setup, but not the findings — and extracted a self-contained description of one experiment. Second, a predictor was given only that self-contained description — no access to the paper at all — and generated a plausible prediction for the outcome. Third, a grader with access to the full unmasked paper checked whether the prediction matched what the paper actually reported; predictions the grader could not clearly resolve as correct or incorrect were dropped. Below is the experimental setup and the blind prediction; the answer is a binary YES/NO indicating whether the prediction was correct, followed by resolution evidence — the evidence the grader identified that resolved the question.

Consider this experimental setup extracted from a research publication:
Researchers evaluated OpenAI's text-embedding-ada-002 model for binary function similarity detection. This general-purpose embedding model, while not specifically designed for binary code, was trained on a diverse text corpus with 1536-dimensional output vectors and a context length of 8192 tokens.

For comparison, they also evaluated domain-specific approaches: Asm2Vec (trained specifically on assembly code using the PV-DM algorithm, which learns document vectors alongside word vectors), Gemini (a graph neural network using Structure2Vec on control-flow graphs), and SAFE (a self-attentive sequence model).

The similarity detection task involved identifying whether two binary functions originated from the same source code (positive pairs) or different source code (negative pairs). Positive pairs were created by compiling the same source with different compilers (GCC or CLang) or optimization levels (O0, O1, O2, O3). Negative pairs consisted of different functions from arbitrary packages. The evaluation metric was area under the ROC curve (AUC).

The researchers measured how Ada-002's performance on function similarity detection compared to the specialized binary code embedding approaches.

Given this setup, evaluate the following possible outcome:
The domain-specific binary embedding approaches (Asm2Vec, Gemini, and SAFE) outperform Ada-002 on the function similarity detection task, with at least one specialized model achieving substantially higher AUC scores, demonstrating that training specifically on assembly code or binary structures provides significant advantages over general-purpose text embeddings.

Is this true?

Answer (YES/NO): YES